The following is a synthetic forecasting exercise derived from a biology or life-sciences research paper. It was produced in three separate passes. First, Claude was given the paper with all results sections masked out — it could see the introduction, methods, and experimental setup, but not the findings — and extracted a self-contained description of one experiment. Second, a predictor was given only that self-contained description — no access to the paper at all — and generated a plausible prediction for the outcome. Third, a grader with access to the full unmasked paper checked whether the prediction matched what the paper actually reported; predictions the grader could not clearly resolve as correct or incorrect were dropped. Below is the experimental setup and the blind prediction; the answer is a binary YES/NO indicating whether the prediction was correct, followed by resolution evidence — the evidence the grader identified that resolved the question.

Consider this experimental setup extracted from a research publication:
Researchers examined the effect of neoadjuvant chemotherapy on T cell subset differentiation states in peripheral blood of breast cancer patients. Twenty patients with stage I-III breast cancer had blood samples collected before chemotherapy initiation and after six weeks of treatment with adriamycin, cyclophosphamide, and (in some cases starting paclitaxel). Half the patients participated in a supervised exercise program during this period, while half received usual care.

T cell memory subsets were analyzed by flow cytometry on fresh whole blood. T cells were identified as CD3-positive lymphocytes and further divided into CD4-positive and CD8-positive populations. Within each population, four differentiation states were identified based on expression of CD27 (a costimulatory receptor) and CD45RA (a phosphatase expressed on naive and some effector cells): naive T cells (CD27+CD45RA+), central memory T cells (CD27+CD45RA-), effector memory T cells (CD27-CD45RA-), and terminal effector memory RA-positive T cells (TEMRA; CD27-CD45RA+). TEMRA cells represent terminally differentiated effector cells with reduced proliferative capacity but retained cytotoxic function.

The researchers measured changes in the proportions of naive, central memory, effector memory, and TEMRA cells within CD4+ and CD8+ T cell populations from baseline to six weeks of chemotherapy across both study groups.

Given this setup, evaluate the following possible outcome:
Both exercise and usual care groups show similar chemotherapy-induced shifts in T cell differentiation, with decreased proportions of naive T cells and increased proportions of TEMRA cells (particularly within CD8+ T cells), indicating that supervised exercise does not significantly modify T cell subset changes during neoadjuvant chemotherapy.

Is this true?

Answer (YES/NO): NO